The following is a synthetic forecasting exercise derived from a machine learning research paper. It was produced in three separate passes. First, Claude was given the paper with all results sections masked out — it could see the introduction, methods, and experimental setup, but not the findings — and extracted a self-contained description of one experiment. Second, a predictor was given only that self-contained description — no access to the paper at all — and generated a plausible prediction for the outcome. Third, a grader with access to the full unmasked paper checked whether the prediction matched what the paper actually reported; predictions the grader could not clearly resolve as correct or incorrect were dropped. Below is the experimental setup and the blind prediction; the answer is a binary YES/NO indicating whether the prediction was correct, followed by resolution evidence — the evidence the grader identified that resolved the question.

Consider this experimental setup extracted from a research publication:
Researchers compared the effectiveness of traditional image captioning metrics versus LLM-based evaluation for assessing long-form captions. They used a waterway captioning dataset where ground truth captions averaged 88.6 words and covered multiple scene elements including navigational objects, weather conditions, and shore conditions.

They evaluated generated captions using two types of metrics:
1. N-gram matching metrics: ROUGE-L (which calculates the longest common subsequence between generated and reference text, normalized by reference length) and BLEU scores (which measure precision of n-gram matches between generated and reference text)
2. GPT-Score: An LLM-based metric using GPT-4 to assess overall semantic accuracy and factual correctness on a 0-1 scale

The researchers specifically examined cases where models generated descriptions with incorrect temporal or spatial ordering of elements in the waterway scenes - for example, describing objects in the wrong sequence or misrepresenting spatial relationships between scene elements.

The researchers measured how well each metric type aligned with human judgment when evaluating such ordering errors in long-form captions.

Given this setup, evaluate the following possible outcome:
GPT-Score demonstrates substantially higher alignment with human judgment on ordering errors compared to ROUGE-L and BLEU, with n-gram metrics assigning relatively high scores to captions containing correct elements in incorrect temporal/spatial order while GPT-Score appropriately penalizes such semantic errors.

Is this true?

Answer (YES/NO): NO